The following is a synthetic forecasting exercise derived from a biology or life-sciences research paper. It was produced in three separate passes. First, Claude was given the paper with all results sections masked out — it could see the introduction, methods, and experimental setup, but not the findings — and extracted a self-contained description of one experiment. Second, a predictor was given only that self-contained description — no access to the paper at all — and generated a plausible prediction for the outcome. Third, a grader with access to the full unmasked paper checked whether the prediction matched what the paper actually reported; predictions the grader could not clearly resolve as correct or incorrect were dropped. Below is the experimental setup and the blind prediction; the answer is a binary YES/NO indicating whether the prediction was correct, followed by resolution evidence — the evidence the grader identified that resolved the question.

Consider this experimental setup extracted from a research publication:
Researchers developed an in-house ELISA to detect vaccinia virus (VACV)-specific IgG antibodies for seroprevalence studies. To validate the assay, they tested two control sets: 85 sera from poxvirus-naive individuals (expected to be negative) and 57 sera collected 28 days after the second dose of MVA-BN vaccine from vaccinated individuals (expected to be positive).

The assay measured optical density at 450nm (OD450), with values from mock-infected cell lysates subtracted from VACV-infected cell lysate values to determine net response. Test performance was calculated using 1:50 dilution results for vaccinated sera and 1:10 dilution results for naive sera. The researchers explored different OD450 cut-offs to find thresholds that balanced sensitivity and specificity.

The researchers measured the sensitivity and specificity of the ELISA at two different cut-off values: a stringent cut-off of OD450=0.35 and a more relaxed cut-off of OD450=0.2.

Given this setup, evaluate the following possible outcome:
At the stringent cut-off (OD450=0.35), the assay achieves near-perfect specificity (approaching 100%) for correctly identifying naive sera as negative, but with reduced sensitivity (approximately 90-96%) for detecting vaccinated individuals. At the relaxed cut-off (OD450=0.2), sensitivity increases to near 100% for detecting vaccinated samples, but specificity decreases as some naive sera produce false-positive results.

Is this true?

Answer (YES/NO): NO